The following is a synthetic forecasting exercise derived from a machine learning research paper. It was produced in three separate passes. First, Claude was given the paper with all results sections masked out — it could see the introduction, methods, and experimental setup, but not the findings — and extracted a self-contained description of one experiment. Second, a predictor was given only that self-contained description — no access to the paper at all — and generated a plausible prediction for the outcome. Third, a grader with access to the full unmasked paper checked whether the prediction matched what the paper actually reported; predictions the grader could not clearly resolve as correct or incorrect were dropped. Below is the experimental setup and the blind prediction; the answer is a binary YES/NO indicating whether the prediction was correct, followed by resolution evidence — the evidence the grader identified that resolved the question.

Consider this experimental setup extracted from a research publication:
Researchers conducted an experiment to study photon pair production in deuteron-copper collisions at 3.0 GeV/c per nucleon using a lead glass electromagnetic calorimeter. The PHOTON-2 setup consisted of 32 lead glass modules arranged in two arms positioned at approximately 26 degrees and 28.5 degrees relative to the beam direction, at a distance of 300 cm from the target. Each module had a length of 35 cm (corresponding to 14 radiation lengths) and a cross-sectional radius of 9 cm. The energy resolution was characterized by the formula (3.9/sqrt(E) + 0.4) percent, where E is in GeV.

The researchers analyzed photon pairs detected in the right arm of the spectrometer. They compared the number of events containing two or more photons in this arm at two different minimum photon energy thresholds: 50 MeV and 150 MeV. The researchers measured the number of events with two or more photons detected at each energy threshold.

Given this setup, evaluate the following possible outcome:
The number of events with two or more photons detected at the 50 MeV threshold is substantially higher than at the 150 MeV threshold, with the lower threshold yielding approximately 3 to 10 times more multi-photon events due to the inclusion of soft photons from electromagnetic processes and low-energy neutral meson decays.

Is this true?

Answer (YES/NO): NO